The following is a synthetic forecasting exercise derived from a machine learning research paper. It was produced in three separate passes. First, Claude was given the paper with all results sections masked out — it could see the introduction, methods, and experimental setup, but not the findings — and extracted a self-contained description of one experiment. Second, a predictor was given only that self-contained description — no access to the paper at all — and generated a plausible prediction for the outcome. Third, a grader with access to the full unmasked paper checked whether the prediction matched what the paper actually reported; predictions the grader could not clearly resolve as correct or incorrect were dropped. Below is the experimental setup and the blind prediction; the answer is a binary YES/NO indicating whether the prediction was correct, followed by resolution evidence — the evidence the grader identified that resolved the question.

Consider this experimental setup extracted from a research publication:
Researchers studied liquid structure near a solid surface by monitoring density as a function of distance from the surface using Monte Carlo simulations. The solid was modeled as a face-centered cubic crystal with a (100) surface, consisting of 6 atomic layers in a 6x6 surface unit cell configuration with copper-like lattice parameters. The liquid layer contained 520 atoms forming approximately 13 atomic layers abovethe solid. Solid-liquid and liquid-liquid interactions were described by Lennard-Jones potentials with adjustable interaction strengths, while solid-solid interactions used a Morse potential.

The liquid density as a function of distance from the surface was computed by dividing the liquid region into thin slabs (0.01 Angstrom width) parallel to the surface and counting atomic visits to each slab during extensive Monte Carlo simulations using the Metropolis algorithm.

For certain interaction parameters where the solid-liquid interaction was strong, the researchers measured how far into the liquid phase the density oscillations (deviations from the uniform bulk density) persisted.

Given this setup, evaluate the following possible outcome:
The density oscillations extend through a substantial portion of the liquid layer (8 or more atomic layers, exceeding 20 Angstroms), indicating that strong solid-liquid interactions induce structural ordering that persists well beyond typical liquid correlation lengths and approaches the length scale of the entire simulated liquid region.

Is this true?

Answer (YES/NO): NO